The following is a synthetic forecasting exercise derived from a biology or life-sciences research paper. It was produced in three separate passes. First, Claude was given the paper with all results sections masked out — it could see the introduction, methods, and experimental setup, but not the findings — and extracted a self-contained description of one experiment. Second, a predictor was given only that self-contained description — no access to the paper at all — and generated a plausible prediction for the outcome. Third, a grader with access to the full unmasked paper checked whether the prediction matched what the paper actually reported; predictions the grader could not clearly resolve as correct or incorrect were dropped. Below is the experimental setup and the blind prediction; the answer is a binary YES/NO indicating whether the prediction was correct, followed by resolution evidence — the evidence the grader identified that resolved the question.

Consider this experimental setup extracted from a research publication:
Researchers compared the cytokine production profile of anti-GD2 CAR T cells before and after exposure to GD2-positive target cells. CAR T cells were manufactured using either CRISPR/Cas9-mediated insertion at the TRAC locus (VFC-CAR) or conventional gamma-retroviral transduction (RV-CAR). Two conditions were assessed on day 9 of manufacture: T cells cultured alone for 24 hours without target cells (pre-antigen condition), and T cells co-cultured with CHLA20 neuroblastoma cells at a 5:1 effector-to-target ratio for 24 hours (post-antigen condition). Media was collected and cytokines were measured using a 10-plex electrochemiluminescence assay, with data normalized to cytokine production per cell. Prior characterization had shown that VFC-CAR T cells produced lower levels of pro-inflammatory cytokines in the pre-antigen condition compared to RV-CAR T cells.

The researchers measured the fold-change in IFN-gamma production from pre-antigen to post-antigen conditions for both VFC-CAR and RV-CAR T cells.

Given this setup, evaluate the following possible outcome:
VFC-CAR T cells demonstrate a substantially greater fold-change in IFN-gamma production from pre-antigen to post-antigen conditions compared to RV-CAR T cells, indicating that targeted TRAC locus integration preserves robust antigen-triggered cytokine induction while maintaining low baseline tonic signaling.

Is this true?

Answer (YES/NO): YES